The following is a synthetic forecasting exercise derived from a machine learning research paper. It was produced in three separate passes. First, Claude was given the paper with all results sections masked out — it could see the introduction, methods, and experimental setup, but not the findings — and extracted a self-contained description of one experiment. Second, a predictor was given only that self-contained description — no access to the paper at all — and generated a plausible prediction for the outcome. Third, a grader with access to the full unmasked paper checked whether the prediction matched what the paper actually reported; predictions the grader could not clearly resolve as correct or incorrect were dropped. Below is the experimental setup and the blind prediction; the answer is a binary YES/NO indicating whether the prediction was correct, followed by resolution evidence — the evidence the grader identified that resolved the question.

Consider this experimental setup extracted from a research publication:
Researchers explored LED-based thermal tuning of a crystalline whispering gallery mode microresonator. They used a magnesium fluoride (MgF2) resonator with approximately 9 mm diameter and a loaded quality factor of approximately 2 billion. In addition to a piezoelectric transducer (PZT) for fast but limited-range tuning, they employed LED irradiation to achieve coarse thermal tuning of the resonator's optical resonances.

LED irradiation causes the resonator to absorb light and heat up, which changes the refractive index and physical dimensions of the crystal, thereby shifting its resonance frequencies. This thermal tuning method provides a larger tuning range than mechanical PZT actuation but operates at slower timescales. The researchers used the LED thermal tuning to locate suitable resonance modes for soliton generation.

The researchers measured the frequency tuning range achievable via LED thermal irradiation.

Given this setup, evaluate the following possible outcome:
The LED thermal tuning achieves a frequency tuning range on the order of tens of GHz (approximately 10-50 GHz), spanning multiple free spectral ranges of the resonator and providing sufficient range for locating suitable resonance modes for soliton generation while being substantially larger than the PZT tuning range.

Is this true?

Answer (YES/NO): NO